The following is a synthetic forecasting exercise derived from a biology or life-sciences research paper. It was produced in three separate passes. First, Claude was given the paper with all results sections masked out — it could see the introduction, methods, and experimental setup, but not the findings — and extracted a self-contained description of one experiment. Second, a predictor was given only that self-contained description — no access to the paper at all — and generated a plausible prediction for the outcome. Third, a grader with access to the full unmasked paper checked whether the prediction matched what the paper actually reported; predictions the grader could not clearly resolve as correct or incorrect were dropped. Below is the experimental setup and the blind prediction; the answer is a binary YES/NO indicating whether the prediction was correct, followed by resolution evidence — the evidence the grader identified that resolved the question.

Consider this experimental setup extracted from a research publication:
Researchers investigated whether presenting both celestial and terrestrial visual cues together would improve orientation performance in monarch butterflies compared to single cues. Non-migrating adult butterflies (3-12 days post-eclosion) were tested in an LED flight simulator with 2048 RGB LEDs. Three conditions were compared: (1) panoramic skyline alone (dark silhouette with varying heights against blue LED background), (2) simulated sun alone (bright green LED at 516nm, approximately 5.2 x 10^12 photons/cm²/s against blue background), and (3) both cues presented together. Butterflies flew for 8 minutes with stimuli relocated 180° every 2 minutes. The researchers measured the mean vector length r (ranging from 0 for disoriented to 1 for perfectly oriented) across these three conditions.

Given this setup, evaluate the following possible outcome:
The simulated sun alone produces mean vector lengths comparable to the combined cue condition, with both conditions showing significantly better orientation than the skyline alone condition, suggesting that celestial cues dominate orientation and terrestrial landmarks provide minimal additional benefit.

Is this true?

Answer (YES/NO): NO